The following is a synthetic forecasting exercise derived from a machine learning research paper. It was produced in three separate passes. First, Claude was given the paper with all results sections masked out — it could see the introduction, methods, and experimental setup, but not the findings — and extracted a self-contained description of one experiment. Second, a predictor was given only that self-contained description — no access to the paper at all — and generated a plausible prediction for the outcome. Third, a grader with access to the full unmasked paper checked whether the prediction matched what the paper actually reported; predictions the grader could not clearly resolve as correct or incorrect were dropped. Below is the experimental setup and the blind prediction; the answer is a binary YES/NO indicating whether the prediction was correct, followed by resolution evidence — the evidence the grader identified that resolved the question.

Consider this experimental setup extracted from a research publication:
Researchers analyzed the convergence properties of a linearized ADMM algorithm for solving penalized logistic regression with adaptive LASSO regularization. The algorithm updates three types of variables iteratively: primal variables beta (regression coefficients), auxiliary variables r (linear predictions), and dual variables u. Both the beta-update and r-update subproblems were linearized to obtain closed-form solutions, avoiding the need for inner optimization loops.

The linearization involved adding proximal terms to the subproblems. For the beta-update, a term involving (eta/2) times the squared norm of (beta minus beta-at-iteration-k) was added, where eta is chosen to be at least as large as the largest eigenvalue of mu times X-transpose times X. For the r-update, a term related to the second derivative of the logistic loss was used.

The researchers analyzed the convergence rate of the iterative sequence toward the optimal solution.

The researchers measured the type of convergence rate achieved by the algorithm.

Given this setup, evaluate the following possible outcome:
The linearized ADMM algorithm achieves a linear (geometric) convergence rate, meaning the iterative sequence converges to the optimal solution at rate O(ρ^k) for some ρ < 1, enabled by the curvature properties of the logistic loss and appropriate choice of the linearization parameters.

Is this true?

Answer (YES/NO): NO